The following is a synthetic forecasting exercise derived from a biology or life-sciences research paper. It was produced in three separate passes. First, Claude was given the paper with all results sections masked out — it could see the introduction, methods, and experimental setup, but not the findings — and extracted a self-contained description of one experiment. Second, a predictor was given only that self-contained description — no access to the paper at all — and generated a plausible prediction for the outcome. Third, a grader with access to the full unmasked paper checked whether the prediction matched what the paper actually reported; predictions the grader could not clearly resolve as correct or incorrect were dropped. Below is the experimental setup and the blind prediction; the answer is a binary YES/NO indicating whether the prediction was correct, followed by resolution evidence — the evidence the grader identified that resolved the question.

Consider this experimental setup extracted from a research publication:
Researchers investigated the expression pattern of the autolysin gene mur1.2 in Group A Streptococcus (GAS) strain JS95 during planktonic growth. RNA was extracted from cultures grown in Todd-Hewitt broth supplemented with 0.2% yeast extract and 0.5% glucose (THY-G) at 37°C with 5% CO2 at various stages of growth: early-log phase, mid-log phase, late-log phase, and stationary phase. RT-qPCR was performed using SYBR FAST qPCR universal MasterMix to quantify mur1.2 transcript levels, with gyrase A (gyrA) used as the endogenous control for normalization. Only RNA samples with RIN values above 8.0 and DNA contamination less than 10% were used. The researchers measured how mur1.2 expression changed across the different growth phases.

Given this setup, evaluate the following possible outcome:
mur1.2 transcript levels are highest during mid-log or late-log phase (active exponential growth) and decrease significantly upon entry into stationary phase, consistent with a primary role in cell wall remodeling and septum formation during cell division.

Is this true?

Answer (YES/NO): YES